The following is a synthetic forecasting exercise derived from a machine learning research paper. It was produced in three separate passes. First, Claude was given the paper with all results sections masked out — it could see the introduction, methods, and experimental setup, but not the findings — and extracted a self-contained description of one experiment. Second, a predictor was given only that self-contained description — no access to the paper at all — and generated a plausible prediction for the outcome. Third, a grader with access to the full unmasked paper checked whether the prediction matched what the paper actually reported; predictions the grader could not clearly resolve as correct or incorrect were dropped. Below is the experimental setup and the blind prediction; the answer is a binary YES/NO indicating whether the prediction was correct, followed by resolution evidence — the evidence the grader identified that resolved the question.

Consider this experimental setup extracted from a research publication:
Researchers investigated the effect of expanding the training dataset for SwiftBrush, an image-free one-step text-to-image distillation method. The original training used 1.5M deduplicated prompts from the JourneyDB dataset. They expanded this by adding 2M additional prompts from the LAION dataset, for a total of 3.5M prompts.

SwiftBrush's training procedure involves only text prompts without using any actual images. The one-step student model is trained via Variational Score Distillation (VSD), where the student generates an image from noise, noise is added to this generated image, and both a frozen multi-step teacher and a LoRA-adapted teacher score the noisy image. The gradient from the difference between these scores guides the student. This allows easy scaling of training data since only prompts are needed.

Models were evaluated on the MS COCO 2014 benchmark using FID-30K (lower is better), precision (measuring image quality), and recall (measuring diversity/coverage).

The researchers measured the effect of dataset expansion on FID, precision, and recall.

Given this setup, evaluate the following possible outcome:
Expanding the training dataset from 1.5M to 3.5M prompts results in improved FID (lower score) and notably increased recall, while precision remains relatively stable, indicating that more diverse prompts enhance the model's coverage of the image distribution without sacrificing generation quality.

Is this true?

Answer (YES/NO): NO